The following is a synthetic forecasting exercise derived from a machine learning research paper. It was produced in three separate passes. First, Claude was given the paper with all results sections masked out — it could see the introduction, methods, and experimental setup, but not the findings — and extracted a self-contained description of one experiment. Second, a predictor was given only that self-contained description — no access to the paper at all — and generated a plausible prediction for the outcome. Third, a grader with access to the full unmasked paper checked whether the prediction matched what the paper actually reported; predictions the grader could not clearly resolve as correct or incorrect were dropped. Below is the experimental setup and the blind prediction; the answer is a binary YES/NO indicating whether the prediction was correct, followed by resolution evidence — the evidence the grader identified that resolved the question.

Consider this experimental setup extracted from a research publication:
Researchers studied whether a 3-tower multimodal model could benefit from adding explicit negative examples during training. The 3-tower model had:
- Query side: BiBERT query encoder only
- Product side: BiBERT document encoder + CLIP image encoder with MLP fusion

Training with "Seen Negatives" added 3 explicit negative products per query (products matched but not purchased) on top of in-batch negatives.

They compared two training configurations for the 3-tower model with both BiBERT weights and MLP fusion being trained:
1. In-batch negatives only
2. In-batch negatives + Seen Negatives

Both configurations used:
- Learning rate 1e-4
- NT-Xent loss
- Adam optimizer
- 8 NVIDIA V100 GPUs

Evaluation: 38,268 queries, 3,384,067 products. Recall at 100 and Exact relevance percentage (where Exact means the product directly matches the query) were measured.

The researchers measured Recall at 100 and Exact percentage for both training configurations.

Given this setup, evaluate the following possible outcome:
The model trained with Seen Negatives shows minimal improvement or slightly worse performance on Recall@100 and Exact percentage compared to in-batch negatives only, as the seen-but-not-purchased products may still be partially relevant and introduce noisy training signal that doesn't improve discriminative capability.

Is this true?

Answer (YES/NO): NO